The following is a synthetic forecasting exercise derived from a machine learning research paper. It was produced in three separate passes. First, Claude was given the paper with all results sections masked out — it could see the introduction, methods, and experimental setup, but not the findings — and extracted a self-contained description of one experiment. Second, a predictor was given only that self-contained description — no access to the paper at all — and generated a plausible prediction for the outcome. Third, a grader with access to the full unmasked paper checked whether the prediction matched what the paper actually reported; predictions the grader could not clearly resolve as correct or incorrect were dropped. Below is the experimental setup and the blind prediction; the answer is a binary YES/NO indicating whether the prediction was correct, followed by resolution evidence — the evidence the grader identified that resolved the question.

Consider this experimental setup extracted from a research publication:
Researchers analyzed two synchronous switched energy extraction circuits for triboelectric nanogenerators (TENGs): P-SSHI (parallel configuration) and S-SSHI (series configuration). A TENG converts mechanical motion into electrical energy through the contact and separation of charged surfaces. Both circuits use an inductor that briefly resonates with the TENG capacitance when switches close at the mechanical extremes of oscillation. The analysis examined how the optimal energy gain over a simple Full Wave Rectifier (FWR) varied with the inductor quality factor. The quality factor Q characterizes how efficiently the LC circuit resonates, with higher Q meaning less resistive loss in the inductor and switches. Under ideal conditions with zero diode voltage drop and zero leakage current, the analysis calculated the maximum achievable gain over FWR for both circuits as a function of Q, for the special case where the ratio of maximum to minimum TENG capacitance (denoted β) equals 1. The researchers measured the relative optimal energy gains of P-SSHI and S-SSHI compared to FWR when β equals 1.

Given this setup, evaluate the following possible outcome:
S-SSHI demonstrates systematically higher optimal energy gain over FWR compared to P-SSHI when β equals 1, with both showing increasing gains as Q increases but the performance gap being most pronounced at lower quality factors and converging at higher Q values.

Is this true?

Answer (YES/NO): NO